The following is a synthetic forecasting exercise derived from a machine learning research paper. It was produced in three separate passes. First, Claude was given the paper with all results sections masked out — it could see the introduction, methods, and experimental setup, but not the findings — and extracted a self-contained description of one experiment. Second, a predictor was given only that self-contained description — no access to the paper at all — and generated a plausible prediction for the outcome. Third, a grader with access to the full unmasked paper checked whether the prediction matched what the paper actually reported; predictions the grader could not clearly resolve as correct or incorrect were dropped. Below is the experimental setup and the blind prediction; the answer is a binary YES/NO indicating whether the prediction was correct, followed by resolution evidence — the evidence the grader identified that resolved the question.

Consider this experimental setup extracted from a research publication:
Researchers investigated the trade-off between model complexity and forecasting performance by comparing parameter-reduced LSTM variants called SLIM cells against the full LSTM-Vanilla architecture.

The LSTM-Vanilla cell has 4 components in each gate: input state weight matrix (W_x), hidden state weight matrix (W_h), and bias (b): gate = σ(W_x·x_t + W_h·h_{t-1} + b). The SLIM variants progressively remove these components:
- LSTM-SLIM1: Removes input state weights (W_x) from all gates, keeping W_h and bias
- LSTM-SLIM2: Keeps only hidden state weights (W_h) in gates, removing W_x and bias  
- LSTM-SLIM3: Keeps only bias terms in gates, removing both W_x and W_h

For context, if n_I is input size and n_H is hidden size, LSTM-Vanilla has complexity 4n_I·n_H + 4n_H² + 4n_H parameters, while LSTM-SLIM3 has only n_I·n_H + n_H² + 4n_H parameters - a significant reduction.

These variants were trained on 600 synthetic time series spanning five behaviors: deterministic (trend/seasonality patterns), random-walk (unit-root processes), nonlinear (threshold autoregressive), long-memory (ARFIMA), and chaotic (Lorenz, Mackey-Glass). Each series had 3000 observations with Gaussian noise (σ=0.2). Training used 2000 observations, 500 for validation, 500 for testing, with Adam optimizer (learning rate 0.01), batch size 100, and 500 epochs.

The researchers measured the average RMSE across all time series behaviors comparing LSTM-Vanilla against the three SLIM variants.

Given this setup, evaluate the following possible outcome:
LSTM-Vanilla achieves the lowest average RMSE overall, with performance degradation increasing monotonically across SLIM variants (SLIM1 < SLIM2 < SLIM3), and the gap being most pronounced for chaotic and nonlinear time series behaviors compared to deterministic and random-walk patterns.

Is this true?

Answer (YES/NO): NO